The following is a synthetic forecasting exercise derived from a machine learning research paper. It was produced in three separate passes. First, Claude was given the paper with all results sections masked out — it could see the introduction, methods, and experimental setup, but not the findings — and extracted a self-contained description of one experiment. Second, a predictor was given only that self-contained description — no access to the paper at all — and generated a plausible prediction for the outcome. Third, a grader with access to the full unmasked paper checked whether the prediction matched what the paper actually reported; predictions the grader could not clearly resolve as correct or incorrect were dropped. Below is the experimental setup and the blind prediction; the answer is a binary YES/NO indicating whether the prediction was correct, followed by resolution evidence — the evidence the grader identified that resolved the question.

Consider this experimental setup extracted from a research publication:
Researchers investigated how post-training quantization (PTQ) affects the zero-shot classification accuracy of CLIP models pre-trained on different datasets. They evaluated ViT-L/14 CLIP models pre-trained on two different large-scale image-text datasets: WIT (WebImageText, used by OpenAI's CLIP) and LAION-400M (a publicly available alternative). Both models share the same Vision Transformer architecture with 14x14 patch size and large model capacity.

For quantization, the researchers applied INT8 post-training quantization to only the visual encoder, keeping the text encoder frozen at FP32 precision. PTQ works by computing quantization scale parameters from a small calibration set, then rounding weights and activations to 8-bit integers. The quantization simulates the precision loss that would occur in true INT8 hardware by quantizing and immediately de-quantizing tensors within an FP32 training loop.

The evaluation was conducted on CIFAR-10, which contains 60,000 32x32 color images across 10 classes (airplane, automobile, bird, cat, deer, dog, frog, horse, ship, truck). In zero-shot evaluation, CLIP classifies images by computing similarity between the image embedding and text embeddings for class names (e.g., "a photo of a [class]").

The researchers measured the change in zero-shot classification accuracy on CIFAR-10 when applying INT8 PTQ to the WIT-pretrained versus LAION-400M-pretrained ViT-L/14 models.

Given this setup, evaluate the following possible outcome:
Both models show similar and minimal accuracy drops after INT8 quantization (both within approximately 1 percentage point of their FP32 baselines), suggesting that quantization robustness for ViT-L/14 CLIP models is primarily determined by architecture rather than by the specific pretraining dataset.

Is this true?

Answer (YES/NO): NO